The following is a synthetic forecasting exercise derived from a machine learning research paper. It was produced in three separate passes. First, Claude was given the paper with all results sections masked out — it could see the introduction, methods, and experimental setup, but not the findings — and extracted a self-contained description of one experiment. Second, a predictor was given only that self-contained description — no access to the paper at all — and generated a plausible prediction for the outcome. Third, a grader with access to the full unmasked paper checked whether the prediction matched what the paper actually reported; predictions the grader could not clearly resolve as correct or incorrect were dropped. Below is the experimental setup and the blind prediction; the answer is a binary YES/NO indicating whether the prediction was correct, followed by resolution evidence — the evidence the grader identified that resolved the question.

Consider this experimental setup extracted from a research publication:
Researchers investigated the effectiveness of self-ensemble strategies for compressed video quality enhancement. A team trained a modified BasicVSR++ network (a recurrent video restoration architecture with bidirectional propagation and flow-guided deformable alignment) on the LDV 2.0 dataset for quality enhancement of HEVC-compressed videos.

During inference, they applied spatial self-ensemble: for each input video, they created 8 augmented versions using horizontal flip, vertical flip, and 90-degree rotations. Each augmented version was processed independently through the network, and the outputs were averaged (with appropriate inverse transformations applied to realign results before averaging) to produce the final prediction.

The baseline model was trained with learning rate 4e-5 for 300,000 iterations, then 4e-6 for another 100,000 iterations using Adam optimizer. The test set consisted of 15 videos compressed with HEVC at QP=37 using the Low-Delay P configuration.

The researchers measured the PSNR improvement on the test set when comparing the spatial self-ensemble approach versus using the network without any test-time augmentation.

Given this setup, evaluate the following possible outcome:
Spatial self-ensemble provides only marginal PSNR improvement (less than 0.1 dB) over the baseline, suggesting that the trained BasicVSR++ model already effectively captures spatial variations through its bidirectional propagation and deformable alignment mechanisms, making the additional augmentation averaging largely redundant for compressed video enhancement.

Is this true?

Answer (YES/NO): NO